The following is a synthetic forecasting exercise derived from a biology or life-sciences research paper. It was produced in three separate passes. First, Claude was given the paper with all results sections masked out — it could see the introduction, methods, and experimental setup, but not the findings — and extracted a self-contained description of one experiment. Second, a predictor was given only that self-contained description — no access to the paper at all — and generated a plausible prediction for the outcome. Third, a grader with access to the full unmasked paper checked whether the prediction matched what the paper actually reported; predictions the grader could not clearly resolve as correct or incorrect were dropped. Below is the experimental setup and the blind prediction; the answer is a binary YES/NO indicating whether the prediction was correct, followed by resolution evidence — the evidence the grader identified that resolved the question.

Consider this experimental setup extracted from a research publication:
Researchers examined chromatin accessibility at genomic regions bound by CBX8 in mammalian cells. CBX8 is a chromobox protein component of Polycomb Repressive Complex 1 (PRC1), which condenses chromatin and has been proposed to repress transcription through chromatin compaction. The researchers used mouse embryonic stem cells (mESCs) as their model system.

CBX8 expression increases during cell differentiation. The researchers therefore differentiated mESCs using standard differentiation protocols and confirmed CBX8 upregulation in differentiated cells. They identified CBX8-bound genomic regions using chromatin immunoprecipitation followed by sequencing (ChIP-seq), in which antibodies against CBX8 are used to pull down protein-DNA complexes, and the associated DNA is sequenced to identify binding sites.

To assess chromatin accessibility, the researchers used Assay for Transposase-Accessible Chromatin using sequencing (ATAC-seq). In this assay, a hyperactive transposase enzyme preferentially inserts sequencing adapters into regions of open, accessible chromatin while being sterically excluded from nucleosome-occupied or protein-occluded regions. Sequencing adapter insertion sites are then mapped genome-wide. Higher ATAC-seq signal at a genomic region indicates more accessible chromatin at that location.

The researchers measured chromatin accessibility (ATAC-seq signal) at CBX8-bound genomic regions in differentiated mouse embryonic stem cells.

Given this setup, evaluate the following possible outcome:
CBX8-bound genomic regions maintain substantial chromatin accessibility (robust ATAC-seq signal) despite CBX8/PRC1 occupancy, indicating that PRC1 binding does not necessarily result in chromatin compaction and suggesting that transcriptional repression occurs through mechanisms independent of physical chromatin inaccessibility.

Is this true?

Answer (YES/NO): YES